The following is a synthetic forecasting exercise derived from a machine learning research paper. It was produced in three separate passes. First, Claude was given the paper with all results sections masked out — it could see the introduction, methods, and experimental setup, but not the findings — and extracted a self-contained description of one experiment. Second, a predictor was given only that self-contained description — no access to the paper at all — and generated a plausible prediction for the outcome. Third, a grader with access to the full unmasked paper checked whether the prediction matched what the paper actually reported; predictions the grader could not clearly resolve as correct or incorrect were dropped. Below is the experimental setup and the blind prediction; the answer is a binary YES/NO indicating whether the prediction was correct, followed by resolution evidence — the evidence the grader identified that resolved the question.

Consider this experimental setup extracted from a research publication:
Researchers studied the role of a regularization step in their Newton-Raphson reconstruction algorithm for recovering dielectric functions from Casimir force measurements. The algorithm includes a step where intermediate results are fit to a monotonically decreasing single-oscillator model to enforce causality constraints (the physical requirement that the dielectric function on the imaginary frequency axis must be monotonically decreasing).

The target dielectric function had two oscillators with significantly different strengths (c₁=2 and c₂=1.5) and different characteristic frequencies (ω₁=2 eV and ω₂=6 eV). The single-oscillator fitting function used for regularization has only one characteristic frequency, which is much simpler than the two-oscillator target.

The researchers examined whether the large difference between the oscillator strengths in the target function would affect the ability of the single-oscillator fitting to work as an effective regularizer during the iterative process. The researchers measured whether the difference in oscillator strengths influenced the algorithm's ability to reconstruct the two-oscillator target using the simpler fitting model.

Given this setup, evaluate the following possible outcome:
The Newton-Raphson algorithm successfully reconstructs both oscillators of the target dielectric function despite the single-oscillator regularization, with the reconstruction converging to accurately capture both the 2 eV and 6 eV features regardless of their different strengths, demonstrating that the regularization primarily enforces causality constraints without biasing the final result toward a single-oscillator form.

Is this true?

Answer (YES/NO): NO